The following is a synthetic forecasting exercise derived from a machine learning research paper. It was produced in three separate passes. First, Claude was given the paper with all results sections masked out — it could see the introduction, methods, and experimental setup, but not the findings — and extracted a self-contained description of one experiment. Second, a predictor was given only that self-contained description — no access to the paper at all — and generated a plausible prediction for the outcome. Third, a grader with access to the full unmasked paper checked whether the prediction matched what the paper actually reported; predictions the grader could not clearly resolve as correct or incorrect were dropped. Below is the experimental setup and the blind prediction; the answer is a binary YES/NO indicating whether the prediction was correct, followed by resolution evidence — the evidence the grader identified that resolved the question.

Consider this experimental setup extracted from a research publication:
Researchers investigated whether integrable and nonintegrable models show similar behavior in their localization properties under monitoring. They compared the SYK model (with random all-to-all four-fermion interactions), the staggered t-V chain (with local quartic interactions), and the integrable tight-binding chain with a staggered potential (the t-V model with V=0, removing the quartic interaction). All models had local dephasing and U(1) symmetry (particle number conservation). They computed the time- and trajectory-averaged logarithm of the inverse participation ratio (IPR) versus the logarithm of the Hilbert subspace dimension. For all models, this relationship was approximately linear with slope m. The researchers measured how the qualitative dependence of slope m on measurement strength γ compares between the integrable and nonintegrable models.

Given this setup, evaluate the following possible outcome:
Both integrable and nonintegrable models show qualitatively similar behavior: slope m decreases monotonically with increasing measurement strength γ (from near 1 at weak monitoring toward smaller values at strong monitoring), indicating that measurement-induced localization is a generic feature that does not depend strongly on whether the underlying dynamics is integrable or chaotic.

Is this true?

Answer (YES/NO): NO